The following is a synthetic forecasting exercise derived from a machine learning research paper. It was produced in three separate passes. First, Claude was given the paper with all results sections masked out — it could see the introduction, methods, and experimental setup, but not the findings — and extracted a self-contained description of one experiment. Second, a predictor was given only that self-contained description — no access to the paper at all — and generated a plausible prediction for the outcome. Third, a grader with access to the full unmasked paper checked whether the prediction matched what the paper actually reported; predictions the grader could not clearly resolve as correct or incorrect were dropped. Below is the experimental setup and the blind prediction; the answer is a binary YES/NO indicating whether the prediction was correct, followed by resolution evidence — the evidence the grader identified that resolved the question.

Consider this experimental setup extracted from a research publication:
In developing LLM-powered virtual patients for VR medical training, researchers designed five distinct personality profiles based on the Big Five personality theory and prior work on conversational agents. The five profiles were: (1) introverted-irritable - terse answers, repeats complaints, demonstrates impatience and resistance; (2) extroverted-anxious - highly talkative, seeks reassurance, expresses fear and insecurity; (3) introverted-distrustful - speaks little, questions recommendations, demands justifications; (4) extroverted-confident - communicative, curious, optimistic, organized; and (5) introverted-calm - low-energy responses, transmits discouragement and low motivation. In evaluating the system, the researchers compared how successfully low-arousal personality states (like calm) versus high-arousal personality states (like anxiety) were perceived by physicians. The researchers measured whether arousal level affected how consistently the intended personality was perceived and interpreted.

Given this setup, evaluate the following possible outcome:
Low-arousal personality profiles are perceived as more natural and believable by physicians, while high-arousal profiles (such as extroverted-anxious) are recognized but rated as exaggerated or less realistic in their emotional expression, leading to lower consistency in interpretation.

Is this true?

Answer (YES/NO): NO